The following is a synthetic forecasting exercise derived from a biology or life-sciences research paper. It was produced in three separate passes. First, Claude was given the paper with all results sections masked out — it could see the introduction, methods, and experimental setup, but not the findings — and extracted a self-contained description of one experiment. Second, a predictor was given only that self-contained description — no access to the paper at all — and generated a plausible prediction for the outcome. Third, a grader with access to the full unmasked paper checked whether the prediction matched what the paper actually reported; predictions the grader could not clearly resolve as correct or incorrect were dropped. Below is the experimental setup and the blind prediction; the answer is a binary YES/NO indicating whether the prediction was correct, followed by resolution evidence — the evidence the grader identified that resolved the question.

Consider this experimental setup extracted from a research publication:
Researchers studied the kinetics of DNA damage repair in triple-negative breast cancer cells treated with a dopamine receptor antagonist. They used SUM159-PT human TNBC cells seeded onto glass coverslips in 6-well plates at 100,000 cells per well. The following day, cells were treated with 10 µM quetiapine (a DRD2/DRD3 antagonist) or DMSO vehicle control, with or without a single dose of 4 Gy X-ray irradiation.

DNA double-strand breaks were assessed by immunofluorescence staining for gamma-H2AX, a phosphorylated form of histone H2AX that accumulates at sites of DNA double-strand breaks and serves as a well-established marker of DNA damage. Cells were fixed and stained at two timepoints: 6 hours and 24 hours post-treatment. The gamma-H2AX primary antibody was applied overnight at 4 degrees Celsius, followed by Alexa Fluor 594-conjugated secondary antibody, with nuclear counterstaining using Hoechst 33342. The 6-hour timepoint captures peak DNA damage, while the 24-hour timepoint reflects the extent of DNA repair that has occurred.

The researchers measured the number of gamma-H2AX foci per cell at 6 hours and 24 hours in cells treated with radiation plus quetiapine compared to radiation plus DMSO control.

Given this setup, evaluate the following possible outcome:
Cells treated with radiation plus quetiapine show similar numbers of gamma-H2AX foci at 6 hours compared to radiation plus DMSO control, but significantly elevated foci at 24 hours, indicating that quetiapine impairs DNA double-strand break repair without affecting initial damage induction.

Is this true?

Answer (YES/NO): NO